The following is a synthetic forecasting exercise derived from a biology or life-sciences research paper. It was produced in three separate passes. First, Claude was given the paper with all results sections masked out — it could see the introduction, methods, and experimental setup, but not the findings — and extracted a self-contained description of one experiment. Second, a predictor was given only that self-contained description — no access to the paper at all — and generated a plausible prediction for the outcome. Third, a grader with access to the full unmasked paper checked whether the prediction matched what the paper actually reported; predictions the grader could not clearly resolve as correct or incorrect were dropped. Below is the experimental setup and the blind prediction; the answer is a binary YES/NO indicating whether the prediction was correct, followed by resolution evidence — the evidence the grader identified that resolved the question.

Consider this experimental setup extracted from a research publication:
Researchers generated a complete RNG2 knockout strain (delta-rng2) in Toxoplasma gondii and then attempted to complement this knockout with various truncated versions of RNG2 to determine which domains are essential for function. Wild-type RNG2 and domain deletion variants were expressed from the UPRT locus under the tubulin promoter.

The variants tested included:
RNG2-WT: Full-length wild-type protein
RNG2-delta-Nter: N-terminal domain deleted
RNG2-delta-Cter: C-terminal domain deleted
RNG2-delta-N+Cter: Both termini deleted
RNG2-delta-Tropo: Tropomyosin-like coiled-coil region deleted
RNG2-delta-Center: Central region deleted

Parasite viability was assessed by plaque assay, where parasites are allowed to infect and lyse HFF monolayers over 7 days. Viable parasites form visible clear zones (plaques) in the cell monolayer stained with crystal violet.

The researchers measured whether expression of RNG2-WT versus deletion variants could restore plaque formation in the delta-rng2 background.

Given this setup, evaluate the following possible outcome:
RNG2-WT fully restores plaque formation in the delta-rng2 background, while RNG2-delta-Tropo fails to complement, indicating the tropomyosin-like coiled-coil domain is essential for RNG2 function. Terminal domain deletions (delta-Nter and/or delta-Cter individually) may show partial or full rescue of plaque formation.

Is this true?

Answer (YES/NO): NO